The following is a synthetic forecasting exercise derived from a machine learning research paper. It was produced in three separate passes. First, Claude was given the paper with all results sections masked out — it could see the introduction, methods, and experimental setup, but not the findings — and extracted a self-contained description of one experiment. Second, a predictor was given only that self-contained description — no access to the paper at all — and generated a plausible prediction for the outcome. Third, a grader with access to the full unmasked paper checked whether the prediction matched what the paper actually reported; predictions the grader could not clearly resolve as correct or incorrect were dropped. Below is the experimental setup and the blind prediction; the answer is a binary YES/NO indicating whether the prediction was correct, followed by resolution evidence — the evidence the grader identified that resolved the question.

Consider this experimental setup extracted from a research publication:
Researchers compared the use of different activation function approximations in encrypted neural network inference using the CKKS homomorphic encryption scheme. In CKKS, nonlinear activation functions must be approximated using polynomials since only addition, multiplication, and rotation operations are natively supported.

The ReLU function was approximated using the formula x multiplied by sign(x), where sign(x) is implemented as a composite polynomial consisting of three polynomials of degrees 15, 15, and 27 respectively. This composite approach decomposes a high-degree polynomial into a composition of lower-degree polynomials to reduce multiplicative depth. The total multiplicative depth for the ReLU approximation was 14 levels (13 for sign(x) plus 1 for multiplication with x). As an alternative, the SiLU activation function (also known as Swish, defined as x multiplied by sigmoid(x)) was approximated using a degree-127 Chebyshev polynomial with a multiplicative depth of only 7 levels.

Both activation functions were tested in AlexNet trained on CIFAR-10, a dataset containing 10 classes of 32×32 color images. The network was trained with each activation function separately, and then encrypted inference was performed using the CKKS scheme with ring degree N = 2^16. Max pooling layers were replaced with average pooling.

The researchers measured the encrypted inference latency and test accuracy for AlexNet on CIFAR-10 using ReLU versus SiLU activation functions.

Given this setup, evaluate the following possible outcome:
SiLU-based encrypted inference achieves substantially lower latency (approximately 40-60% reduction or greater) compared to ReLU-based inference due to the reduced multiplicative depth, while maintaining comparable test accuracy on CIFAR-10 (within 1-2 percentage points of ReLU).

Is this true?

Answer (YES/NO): NO